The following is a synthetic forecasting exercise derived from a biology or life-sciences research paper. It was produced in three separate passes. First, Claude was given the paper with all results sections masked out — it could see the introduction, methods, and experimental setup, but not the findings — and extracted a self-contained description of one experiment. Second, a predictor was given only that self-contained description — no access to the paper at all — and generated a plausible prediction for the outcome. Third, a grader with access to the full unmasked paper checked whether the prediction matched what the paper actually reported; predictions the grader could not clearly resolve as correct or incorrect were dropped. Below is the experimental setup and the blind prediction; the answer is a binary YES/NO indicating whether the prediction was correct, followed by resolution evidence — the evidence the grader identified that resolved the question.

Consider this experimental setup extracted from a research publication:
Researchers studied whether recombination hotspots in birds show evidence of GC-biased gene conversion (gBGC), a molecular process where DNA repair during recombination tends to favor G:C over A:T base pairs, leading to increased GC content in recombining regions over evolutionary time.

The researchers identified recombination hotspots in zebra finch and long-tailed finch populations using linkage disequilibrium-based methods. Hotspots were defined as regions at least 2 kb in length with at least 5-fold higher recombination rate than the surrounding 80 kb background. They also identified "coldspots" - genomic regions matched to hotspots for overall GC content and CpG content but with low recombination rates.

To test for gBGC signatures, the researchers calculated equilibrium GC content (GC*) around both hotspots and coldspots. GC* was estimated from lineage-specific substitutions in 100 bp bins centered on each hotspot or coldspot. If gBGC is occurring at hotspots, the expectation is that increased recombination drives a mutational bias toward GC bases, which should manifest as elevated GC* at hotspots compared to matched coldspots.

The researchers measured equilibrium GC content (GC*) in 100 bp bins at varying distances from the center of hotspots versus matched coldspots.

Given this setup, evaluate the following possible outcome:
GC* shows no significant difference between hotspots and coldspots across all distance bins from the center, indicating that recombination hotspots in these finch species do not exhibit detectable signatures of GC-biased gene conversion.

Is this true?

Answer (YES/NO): NO